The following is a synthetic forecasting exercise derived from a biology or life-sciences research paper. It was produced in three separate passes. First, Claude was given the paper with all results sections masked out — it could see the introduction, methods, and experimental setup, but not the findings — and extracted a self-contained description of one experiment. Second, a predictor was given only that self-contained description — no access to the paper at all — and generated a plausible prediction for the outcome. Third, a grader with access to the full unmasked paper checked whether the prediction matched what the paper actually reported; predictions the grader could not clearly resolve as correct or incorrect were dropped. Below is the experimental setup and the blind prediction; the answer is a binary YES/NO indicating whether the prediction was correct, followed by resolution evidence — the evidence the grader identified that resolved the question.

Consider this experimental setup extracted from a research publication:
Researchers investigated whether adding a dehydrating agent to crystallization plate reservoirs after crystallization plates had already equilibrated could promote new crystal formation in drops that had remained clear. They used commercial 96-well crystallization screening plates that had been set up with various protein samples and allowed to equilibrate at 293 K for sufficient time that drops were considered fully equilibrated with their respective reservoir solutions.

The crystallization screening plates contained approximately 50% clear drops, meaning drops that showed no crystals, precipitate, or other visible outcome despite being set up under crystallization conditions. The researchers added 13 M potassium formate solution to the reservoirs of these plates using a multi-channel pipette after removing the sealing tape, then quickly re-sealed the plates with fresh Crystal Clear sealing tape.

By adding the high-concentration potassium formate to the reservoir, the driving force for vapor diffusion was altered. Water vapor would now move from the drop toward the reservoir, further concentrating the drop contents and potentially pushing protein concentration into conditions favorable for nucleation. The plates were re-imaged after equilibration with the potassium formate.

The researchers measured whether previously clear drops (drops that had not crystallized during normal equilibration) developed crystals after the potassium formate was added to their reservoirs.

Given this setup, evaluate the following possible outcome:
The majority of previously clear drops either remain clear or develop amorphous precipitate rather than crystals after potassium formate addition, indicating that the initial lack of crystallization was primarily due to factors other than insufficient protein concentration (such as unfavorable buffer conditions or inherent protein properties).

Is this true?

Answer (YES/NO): NO